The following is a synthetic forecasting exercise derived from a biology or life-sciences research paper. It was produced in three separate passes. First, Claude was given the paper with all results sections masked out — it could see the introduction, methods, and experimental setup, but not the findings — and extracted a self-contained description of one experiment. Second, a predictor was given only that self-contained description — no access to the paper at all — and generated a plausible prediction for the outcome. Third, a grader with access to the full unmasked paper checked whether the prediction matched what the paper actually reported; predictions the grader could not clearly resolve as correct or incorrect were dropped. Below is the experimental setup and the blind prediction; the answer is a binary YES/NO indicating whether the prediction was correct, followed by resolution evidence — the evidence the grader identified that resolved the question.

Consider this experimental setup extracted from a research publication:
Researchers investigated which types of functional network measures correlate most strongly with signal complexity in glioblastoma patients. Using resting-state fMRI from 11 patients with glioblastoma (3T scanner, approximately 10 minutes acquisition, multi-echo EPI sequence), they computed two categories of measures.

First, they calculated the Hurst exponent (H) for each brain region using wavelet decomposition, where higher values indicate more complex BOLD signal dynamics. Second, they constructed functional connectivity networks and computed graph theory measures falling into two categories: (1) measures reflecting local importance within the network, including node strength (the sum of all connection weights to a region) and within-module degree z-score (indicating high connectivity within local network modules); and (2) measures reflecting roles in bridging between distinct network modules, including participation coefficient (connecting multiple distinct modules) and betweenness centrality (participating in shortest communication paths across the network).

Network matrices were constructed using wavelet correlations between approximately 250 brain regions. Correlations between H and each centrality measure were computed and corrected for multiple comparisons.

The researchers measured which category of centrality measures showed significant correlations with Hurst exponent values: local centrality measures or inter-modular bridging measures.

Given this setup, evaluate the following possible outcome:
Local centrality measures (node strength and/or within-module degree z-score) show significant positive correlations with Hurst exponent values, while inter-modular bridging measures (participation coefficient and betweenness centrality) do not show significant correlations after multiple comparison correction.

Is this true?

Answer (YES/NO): NO